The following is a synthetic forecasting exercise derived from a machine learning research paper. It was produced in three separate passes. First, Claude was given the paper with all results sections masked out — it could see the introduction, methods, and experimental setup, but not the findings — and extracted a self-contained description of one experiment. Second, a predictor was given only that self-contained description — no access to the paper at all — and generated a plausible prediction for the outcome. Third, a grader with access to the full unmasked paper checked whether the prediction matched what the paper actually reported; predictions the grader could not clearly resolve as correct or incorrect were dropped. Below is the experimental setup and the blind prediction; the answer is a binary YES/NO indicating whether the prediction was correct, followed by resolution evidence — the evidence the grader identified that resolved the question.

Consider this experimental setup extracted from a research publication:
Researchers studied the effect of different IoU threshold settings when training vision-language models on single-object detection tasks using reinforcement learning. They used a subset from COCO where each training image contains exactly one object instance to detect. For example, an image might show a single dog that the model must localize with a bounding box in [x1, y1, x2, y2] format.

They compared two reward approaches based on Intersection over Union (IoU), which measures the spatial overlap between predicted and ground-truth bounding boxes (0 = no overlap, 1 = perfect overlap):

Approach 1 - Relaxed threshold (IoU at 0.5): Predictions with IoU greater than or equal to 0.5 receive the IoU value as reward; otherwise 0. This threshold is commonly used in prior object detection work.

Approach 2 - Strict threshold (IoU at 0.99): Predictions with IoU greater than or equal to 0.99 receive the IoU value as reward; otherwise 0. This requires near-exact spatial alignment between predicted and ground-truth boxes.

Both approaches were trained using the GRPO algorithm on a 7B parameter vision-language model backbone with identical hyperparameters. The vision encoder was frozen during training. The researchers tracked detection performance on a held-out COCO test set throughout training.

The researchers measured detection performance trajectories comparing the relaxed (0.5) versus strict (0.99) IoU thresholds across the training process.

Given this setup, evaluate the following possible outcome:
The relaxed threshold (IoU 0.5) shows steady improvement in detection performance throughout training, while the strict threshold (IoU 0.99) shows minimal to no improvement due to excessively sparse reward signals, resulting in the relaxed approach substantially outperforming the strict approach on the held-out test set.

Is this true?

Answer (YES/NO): NO